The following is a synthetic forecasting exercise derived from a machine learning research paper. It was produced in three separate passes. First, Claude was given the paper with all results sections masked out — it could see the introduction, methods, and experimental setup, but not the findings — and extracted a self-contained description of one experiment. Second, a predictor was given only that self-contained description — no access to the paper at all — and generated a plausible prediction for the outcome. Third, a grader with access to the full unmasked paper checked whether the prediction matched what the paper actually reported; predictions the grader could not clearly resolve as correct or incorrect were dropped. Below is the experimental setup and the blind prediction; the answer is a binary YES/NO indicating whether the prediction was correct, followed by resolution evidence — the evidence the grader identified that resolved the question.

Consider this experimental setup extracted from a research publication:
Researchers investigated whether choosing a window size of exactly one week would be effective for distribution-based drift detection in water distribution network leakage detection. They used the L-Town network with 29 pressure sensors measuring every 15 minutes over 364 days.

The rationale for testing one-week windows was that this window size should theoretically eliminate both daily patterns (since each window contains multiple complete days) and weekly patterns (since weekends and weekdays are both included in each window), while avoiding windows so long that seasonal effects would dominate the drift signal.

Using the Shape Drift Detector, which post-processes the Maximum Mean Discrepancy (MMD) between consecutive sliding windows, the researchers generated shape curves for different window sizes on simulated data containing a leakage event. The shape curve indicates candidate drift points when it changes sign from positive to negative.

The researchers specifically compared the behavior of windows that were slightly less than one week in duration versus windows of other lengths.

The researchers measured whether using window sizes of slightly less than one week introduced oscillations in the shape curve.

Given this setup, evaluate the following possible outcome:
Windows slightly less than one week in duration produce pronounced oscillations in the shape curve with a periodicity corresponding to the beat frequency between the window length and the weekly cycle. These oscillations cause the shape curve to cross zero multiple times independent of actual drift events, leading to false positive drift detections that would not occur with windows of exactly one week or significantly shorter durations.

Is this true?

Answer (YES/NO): NO